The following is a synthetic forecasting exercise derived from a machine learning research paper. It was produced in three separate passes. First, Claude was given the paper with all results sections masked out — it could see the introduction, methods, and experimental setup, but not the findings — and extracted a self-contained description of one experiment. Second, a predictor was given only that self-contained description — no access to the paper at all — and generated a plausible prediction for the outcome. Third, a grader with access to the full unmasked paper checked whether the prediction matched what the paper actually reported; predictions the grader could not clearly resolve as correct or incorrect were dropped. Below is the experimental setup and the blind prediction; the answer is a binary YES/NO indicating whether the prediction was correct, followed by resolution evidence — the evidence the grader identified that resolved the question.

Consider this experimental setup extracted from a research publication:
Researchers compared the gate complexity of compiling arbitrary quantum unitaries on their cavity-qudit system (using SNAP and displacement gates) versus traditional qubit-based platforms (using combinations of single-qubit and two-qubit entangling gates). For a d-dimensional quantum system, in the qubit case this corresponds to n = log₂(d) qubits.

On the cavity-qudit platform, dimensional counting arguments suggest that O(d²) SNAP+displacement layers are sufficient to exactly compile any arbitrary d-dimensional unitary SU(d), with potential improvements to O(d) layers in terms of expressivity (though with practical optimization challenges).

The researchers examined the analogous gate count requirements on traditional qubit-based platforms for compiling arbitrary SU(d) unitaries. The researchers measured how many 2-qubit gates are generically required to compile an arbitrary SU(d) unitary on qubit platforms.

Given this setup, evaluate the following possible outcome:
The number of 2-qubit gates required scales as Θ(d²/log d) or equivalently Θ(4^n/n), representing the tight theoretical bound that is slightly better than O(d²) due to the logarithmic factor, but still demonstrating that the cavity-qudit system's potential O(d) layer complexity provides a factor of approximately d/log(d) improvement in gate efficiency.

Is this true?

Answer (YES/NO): NO